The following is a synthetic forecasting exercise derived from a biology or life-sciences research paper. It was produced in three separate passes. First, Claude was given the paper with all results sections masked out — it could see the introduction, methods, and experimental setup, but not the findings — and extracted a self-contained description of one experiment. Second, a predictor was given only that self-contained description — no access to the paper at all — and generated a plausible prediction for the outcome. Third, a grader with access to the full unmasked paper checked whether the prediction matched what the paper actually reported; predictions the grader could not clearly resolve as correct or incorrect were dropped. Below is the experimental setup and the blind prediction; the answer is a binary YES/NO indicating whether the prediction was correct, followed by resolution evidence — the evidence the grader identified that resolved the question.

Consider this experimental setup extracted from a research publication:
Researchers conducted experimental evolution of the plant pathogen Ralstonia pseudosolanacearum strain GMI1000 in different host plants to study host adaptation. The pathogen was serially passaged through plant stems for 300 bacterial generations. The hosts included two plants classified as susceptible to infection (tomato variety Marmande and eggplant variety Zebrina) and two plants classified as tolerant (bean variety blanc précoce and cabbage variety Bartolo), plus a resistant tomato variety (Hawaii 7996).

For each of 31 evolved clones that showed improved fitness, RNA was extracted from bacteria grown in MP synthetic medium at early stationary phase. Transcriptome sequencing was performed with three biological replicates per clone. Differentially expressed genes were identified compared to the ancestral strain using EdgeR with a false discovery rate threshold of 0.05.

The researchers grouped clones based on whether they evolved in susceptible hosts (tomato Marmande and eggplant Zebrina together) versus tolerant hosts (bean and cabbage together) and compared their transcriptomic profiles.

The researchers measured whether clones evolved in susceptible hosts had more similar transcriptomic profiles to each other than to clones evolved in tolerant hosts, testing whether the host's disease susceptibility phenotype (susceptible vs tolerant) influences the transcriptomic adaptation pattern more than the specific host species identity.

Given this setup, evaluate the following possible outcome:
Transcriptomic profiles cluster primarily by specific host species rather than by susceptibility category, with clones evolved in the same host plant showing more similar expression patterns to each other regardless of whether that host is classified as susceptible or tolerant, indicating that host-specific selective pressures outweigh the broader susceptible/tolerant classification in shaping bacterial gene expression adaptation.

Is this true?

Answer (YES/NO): NO